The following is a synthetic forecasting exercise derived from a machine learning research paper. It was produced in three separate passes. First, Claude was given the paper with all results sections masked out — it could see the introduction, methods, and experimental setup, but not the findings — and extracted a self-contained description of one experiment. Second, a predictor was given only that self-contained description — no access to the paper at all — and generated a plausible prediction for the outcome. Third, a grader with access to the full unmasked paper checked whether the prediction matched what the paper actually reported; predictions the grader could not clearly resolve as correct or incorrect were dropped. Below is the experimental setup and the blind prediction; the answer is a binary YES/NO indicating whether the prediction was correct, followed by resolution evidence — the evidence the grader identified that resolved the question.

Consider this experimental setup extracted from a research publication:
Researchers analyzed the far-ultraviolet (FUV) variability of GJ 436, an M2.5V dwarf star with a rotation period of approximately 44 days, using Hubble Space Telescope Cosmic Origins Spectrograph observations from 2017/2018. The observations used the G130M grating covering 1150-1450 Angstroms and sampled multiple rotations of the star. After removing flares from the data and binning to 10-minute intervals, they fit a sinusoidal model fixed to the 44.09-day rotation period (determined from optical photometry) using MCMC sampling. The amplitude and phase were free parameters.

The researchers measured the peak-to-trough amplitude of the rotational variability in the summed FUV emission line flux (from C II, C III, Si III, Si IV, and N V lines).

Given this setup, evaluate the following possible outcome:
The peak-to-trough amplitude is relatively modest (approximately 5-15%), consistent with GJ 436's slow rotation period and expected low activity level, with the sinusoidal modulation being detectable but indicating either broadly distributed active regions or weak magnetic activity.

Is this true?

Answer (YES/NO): YES